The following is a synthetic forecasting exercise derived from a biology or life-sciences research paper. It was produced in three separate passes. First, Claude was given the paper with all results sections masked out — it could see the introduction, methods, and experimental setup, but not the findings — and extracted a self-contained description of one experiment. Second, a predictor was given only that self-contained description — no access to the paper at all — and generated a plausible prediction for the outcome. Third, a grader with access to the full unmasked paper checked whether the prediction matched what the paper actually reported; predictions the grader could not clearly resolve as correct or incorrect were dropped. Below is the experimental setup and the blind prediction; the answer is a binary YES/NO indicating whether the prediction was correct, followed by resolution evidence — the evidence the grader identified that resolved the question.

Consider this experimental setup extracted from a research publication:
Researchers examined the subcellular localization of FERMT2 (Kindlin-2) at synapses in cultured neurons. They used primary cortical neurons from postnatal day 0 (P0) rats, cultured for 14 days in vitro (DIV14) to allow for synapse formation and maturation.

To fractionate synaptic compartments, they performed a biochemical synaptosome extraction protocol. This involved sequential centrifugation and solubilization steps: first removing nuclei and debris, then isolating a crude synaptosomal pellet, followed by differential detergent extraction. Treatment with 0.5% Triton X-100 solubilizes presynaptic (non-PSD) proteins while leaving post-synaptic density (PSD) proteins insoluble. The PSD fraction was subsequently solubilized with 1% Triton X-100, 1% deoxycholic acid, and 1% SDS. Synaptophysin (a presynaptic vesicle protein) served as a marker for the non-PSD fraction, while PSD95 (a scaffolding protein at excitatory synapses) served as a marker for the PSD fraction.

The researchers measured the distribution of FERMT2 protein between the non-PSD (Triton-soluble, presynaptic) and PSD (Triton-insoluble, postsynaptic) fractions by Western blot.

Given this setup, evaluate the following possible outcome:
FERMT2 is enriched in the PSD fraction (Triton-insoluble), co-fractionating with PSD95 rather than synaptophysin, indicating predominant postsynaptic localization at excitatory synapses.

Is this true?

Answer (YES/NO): NO